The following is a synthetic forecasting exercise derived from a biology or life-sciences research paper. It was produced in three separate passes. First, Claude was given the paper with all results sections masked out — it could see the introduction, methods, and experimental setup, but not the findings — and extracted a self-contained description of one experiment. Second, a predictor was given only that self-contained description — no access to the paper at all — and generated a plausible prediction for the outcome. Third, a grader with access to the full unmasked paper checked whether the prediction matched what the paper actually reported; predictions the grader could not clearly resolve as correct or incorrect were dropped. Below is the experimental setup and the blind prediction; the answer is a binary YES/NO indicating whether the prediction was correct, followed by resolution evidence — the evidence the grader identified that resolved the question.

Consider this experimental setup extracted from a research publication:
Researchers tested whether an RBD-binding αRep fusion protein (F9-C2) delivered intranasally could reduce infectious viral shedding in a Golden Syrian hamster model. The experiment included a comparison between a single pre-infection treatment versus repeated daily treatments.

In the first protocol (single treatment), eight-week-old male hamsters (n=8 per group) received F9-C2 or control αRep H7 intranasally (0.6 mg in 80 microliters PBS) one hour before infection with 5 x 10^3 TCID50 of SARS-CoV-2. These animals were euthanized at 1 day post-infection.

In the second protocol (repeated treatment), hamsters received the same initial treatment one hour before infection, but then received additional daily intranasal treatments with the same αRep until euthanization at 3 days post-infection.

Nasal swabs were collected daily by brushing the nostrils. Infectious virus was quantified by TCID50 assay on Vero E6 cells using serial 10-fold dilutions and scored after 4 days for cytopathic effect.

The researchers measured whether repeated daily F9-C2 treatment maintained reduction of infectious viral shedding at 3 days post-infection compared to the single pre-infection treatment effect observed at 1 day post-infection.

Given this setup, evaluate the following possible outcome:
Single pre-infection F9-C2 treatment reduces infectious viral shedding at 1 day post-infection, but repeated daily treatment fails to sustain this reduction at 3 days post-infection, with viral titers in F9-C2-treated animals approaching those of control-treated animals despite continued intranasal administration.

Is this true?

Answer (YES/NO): NO